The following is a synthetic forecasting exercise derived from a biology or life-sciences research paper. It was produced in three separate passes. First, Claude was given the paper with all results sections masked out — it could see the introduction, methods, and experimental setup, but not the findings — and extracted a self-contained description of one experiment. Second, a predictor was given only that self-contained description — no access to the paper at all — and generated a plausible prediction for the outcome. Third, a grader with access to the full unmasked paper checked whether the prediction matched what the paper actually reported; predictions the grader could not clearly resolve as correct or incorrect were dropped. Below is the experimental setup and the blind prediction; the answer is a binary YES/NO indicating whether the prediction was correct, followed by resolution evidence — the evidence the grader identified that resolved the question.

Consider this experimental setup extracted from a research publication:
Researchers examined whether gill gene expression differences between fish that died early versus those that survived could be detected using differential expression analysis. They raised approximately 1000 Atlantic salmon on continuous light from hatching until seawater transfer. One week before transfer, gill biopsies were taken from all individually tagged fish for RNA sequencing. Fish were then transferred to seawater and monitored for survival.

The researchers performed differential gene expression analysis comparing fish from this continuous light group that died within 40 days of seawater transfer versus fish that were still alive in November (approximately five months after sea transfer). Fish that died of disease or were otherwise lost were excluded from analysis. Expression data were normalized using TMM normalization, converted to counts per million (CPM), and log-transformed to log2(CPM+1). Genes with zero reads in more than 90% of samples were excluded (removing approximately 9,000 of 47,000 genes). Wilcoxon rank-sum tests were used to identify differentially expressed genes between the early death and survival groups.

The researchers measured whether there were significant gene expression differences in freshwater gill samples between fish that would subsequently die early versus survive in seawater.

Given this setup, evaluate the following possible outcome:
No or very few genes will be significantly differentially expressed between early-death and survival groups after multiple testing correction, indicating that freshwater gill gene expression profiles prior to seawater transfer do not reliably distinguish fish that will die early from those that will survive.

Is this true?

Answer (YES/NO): NO